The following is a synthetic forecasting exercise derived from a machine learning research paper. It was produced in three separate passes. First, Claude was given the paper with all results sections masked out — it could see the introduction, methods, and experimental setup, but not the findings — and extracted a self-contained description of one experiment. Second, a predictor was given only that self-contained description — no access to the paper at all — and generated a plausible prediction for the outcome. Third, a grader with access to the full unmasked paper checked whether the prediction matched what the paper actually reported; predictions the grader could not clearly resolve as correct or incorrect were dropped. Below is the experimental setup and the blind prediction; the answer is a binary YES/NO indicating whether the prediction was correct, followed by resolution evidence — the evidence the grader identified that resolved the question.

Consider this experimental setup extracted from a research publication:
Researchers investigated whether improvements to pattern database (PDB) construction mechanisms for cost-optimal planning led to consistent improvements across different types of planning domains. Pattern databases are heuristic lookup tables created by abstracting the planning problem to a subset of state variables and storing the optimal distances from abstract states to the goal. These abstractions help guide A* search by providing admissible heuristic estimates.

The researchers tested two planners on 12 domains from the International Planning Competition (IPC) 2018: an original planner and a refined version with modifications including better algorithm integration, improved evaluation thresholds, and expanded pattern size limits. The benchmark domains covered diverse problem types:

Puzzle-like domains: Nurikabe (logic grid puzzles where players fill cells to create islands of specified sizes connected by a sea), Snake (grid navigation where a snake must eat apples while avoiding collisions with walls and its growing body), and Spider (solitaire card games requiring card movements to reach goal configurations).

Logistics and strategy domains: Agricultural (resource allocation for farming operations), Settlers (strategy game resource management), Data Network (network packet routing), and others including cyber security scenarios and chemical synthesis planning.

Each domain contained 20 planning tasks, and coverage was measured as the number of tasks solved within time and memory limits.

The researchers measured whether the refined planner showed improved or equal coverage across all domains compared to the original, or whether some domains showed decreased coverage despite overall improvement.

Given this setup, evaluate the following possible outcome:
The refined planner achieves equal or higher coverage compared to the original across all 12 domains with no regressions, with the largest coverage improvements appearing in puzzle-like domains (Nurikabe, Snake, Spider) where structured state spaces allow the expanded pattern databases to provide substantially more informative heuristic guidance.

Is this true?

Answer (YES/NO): NO